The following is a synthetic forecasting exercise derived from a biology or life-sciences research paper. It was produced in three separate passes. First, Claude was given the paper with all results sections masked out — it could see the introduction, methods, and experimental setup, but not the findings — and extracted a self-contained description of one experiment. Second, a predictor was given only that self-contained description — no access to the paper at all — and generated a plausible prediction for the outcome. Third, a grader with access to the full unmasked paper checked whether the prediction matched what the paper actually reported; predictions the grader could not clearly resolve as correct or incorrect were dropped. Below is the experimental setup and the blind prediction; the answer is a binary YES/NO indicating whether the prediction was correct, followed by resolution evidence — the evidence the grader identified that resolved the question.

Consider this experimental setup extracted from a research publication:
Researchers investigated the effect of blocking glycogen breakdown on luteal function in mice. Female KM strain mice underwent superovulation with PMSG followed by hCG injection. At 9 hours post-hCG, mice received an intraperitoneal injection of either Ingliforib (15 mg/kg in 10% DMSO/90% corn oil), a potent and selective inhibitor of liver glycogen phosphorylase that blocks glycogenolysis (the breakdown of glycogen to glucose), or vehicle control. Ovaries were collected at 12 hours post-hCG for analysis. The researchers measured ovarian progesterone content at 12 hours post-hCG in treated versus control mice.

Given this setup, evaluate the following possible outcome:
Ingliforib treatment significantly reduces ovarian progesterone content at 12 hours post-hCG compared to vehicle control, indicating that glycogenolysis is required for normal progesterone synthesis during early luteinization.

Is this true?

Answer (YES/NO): YES